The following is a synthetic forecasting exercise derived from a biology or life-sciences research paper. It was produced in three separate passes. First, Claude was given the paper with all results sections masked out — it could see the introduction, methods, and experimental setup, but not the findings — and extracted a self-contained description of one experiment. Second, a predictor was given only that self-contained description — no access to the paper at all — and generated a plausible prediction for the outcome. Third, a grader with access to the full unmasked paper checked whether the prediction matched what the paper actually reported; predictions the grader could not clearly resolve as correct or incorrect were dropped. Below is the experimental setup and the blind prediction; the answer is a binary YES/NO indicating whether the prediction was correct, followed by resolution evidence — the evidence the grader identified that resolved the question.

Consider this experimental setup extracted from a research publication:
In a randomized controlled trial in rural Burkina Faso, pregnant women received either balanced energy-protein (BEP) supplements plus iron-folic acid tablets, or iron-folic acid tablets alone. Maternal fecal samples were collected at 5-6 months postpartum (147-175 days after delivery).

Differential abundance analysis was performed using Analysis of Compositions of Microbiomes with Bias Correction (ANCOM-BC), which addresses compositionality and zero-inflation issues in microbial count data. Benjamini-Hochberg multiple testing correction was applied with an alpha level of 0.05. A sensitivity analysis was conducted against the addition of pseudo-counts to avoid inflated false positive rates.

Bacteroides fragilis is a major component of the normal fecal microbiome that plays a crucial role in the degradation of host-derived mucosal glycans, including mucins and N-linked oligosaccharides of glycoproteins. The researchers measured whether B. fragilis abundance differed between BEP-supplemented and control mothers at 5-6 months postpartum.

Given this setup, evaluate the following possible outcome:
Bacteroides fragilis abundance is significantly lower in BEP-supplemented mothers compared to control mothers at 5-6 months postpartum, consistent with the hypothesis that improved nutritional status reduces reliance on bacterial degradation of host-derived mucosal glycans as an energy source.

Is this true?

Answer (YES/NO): NO